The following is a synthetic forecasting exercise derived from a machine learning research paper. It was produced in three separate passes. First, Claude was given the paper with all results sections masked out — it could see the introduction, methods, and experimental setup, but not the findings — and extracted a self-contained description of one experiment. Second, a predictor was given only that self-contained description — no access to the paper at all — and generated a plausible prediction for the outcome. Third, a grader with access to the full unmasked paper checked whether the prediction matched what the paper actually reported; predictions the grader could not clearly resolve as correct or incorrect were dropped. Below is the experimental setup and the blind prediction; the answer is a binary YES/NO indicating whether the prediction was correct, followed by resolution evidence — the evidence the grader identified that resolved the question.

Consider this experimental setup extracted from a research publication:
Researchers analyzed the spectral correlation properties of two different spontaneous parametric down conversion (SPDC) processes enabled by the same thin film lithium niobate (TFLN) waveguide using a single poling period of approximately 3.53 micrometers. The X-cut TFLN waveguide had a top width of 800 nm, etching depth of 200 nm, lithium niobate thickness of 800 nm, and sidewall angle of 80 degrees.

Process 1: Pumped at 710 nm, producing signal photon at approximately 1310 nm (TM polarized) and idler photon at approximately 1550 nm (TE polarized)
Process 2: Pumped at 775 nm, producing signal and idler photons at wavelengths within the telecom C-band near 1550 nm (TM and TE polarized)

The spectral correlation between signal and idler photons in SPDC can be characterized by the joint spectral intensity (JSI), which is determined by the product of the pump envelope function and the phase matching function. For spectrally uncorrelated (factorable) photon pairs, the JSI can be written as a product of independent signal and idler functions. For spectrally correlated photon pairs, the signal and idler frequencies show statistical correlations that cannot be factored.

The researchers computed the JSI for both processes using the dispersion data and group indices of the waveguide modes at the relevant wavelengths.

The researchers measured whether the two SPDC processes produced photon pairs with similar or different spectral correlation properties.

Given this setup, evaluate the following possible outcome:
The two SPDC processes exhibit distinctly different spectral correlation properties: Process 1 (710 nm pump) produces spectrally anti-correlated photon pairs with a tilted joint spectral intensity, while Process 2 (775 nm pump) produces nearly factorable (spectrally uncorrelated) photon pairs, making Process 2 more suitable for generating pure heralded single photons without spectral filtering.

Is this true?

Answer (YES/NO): YES